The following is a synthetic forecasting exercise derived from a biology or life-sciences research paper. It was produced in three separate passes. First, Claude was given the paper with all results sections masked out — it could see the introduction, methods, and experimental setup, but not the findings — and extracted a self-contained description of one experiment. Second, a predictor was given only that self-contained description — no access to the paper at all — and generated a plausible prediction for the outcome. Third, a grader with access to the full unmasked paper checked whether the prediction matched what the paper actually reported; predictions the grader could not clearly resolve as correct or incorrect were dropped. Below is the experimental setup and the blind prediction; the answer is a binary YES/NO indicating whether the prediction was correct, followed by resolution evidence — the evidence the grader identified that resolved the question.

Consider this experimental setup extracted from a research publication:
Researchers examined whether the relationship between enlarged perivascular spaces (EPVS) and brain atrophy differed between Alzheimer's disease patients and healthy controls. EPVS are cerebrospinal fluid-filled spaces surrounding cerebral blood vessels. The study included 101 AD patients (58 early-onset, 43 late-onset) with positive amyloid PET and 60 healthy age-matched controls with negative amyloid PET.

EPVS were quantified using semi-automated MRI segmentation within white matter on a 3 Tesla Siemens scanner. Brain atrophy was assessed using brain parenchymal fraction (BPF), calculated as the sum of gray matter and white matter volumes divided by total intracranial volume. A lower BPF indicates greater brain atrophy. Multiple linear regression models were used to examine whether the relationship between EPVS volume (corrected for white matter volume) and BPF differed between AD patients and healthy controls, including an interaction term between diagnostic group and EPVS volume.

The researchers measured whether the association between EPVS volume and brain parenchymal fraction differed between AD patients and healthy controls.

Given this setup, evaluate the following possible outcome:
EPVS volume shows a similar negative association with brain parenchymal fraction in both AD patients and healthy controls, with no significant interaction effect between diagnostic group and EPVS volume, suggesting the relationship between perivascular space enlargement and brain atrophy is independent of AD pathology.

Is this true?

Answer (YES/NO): NO